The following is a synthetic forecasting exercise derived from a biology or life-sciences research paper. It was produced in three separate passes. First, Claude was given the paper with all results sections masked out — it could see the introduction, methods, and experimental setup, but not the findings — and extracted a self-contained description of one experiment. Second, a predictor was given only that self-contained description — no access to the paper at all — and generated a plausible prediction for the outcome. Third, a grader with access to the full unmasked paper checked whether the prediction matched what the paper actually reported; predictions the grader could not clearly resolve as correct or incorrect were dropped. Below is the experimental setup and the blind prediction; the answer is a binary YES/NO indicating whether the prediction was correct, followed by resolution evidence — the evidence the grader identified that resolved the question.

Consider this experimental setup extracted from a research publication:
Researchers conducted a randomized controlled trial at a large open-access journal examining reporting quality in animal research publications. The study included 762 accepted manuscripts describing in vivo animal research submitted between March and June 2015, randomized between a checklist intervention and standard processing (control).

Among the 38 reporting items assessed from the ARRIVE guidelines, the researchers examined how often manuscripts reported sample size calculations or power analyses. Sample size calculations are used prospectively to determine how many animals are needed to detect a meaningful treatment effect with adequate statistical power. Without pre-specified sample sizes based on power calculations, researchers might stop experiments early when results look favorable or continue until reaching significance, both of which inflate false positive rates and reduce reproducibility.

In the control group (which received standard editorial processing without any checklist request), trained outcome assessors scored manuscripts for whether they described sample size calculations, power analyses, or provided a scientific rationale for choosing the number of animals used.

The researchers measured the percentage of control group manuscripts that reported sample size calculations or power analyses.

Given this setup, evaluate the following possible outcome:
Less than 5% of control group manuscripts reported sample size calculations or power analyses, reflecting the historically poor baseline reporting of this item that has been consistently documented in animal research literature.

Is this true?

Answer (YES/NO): YES